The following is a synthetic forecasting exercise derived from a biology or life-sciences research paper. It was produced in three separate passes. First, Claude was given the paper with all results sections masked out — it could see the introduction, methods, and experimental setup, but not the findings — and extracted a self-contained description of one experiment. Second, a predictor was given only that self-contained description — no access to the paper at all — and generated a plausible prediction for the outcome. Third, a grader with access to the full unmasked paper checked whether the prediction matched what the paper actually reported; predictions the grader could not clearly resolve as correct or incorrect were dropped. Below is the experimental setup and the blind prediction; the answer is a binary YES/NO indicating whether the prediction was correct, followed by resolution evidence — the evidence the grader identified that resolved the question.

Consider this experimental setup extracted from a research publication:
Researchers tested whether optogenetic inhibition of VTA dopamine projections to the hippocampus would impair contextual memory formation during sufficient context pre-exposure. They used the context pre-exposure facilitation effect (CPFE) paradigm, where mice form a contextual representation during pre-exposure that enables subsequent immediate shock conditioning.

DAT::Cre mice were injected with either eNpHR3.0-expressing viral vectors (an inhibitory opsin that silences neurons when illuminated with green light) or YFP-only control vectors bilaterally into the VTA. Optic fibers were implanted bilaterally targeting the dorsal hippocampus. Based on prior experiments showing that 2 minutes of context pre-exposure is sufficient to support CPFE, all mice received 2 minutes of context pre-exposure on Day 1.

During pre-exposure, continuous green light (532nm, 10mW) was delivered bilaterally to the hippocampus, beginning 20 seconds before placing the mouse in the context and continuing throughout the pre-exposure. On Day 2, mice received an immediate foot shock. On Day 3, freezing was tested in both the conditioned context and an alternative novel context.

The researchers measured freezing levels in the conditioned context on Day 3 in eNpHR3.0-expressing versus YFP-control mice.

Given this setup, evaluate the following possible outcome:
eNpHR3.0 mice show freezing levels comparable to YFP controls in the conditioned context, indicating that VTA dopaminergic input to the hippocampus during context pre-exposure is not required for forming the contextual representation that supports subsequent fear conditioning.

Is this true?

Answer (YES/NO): NO